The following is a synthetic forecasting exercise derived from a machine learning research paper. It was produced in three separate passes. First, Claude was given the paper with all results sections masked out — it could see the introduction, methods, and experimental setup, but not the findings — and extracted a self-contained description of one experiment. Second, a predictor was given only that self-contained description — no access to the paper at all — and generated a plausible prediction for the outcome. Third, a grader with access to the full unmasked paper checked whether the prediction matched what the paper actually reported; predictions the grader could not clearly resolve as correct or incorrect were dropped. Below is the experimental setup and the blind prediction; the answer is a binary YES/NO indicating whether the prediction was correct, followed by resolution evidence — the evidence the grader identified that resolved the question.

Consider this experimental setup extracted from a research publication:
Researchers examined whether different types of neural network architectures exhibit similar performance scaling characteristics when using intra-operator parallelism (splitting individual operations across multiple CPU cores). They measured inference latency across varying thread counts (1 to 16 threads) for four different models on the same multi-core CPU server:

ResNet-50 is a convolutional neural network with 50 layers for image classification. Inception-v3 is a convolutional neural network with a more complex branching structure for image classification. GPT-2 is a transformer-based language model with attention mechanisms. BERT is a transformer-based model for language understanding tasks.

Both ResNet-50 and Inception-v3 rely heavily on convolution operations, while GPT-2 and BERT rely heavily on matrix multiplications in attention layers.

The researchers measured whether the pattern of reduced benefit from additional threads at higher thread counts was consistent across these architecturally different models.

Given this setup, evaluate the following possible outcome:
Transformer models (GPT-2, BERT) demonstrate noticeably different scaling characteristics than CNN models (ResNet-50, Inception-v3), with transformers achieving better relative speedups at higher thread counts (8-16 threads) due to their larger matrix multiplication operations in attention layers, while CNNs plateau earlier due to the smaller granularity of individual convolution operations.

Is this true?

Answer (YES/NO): NO